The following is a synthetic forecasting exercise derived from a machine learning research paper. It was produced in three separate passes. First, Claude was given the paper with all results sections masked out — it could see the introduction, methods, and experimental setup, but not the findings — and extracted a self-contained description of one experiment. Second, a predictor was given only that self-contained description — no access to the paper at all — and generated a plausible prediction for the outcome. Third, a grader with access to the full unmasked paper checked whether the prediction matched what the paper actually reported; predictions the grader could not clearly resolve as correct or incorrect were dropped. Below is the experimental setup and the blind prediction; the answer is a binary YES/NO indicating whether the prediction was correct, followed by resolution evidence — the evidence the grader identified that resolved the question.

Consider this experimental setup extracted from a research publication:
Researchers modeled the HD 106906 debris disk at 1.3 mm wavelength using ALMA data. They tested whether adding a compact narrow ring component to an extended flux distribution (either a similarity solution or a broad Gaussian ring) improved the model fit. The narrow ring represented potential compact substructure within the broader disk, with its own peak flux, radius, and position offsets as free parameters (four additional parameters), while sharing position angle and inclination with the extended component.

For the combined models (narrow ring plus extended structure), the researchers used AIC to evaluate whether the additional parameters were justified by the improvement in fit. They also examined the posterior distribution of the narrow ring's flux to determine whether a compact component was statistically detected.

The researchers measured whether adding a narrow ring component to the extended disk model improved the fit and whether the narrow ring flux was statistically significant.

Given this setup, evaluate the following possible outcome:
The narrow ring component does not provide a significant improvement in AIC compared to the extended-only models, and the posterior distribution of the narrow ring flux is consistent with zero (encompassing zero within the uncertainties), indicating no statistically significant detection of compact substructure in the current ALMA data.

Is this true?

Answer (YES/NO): YES